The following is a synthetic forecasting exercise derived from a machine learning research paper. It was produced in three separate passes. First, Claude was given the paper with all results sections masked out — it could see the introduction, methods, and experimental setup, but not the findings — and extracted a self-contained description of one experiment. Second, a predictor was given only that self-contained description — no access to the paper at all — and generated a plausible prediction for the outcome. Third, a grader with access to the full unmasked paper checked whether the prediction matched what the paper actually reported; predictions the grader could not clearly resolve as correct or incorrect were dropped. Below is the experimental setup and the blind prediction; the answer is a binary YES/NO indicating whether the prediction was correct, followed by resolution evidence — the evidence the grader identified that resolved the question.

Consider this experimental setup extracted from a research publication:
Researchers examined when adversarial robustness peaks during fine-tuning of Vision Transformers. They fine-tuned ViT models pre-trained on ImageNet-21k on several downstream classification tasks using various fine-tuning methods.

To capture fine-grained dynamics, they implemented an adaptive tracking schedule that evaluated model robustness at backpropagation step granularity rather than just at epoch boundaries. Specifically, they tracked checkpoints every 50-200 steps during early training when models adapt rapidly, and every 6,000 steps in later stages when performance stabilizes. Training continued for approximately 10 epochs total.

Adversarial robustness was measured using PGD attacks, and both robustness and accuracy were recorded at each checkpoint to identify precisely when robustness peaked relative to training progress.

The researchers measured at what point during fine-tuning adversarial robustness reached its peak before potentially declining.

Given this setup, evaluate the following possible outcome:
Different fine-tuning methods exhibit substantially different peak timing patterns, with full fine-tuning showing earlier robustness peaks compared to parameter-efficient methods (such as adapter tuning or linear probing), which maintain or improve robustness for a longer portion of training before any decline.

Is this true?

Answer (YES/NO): NO